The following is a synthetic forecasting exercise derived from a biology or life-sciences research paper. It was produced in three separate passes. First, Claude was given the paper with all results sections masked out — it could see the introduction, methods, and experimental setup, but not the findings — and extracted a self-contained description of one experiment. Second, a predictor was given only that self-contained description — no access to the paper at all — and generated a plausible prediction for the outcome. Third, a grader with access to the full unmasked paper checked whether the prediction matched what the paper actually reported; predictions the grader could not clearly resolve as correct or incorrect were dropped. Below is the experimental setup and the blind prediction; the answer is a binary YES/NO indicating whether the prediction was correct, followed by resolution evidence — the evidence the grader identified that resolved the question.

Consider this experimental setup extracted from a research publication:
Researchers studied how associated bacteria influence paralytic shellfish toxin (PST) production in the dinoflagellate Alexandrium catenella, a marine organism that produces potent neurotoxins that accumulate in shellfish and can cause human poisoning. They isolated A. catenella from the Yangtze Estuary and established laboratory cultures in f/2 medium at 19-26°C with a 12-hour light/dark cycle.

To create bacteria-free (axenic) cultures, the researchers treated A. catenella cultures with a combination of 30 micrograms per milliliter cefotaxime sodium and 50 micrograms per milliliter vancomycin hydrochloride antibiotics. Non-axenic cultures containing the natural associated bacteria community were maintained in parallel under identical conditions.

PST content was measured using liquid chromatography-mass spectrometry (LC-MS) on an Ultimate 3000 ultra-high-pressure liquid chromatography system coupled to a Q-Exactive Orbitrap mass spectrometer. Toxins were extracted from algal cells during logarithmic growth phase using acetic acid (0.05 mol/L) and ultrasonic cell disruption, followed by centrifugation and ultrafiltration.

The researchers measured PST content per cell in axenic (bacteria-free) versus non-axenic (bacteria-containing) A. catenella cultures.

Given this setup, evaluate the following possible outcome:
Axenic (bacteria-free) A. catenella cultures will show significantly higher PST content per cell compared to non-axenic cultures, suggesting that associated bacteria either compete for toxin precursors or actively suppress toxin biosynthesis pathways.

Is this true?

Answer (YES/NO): NO